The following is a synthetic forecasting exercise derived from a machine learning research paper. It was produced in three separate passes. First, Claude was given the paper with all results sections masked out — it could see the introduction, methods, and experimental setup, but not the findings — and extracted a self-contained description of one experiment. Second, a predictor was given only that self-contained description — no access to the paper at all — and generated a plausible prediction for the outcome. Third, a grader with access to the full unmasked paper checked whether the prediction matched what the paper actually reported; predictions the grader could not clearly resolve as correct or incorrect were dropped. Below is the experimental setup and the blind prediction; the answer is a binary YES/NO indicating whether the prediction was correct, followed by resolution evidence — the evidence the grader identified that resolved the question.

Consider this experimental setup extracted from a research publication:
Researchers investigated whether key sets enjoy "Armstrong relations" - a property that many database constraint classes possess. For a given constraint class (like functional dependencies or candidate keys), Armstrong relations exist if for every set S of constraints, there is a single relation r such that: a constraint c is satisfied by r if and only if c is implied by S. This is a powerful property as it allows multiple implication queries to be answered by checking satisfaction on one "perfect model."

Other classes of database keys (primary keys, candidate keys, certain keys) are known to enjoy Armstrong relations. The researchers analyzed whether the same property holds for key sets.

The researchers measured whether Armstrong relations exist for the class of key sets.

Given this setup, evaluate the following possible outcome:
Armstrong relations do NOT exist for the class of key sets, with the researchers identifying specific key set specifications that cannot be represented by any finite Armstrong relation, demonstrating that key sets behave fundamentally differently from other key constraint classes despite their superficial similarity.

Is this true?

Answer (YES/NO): YES